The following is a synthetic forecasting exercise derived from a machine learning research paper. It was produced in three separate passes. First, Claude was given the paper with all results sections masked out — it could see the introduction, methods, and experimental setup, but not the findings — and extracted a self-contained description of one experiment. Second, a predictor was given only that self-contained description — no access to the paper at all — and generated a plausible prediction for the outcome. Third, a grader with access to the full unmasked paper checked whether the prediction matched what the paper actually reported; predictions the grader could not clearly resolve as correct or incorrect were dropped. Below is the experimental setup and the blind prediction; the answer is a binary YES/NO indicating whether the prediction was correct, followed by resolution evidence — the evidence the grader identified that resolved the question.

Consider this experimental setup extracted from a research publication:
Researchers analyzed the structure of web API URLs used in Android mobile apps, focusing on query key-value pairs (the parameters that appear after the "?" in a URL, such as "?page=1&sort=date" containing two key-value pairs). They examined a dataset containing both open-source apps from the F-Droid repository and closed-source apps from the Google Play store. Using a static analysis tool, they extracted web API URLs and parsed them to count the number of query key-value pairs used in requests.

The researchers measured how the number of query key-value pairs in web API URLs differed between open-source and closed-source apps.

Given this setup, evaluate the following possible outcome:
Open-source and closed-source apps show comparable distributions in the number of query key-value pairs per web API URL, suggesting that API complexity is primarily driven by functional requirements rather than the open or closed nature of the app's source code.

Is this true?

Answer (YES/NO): NO